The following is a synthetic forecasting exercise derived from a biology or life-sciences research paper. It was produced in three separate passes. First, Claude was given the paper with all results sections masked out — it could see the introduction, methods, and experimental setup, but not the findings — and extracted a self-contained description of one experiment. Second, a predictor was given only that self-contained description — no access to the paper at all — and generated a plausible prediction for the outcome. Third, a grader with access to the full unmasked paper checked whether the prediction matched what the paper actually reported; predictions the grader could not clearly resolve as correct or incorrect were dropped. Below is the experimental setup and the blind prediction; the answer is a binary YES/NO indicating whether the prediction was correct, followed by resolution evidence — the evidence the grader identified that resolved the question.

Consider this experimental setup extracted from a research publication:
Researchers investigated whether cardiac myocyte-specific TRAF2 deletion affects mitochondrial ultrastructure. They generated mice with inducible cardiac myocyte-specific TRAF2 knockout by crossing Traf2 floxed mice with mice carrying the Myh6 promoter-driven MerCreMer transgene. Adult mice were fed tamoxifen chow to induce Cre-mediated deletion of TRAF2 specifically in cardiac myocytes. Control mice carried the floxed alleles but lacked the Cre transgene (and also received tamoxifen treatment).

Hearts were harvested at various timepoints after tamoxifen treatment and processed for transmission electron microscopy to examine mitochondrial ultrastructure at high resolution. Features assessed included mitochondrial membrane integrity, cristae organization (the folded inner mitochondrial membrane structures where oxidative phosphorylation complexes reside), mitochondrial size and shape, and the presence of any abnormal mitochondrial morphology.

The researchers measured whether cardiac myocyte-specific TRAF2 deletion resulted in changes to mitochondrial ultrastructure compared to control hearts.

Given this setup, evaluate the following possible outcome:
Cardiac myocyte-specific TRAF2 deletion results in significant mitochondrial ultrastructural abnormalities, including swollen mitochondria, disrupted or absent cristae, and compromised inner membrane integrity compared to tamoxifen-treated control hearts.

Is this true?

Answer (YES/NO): YES